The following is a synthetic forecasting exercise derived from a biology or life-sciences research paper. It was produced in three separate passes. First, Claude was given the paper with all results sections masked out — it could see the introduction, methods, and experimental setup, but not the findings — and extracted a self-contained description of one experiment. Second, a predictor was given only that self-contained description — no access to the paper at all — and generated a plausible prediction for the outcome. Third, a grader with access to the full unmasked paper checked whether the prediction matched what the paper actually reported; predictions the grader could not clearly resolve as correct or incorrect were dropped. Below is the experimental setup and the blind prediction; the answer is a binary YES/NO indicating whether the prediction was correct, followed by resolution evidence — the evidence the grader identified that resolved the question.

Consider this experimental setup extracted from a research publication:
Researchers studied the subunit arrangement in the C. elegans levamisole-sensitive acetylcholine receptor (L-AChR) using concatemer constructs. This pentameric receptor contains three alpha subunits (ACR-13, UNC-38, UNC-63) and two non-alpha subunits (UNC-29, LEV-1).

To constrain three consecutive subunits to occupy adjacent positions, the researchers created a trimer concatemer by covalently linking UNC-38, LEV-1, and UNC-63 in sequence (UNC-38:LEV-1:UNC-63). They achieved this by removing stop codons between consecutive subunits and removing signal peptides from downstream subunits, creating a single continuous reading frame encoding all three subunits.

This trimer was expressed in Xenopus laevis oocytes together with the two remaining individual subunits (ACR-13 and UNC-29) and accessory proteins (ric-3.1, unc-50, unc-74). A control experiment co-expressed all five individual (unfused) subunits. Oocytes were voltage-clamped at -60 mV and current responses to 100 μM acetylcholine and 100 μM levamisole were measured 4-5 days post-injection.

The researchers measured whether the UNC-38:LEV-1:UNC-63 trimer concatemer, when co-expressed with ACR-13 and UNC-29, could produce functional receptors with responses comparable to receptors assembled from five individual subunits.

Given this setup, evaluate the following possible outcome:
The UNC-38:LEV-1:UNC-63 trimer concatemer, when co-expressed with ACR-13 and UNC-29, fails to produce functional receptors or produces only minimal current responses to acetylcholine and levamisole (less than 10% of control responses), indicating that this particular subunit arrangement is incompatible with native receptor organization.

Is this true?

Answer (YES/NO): NO